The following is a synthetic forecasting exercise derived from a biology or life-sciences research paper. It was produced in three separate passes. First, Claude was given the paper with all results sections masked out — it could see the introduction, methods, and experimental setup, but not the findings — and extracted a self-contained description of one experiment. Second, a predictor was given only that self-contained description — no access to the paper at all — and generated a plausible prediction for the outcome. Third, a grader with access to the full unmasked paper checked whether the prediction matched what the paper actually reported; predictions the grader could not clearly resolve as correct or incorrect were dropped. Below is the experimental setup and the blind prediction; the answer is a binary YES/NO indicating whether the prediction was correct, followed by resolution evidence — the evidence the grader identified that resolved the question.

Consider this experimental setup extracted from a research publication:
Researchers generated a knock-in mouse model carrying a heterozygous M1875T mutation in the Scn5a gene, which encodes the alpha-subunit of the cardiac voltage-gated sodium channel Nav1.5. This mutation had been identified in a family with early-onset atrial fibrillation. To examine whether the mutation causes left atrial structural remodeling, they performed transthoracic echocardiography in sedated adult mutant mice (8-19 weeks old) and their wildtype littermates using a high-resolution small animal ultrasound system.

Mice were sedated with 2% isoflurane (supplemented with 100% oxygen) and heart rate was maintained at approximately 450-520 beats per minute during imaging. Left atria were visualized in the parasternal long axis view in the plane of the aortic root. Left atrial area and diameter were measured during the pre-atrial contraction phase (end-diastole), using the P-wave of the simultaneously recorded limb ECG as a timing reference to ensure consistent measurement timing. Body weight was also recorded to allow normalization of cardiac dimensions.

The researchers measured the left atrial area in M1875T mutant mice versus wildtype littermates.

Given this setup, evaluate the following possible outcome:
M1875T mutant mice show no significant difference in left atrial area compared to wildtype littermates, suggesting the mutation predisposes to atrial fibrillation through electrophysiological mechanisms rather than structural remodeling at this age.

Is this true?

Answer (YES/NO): YES